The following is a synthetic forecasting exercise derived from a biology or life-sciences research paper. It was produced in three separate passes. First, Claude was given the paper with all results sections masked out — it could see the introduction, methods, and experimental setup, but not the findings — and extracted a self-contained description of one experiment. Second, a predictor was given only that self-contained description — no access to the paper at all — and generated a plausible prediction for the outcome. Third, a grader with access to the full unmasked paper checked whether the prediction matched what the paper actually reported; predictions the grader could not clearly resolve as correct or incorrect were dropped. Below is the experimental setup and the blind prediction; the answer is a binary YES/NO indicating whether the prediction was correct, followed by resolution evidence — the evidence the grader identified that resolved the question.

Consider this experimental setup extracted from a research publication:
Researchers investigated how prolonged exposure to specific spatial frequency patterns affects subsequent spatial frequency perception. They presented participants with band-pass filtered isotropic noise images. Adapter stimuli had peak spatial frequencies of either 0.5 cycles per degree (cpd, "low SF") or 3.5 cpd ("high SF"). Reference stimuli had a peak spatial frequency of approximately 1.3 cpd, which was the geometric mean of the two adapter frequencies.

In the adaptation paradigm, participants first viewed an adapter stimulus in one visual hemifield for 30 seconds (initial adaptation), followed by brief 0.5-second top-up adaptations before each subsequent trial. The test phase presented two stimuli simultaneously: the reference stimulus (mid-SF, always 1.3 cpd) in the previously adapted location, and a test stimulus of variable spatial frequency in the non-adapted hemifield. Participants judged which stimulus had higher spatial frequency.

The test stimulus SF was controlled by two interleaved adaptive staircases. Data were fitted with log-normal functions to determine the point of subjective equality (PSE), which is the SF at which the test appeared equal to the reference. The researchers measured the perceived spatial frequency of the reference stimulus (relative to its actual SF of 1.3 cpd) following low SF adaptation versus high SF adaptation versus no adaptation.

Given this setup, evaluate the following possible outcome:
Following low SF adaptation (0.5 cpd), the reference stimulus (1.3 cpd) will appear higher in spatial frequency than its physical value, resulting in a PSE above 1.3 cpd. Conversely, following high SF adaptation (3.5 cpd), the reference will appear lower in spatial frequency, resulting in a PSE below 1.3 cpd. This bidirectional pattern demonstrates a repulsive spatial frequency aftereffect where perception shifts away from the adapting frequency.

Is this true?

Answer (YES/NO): YES